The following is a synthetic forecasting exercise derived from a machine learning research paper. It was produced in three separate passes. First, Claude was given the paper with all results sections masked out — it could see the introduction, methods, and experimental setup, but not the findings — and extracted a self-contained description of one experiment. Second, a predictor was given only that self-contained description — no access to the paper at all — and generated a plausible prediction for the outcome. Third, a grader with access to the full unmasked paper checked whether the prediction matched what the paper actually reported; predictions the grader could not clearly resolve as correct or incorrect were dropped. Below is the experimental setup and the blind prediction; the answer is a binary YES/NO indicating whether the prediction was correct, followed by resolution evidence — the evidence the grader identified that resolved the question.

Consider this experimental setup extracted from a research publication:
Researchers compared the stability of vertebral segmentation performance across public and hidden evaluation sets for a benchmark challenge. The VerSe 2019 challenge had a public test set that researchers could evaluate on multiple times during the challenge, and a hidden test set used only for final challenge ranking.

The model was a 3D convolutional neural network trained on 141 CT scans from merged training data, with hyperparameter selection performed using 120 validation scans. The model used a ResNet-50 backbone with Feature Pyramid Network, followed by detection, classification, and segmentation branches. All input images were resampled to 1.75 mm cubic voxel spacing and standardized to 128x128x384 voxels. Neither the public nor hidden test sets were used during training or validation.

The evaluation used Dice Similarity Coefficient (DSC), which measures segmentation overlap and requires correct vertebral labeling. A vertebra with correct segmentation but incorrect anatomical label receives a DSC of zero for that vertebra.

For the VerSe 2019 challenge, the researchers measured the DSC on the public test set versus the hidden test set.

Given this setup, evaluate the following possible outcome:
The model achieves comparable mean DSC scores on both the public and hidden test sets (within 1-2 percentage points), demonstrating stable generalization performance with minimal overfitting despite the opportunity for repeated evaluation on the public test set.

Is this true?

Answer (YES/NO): YES